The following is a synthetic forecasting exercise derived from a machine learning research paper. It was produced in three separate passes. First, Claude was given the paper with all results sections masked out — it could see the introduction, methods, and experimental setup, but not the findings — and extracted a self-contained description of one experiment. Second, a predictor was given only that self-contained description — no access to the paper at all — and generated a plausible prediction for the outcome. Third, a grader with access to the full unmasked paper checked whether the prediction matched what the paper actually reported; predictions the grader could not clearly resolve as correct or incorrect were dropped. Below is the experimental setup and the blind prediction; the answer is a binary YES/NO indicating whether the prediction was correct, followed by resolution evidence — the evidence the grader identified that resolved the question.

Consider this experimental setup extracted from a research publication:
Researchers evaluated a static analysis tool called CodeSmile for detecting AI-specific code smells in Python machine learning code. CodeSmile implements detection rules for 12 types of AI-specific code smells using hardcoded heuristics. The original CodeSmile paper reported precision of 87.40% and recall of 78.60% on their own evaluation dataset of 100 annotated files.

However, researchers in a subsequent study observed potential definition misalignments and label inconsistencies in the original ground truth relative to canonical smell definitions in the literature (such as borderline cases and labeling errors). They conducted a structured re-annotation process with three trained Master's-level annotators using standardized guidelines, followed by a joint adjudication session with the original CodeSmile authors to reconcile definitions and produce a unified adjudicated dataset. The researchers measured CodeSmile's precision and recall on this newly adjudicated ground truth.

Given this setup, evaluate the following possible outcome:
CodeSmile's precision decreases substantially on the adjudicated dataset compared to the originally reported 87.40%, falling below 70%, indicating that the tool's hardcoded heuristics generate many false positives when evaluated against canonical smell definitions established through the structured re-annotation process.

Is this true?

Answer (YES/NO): NO